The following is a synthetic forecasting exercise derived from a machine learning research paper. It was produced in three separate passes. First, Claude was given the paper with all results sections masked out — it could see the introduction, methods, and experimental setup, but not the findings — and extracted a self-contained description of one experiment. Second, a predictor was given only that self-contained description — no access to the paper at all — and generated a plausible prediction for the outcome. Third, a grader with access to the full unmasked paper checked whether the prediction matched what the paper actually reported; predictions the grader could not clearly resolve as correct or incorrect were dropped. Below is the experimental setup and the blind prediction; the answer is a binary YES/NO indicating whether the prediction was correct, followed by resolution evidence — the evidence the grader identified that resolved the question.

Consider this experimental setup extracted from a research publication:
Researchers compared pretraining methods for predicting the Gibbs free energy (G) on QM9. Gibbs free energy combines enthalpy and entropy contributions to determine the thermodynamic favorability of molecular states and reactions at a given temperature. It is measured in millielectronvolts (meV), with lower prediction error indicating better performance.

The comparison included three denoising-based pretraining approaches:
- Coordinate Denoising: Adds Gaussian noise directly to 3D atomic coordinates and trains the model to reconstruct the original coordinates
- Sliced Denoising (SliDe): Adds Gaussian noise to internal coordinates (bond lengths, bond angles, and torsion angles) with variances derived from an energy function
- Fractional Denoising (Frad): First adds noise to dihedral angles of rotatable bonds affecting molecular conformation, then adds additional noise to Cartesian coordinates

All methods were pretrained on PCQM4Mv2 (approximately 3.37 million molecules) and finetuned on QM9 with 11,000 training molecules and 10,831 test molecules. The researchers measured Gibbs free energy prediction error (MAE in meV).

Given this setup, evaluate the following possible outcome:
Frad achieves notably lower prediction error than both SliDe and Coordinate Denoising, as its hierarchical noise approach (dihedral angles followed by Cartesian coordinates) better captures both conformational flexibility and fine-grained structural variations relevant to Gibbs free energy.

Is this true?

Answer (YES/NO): NO